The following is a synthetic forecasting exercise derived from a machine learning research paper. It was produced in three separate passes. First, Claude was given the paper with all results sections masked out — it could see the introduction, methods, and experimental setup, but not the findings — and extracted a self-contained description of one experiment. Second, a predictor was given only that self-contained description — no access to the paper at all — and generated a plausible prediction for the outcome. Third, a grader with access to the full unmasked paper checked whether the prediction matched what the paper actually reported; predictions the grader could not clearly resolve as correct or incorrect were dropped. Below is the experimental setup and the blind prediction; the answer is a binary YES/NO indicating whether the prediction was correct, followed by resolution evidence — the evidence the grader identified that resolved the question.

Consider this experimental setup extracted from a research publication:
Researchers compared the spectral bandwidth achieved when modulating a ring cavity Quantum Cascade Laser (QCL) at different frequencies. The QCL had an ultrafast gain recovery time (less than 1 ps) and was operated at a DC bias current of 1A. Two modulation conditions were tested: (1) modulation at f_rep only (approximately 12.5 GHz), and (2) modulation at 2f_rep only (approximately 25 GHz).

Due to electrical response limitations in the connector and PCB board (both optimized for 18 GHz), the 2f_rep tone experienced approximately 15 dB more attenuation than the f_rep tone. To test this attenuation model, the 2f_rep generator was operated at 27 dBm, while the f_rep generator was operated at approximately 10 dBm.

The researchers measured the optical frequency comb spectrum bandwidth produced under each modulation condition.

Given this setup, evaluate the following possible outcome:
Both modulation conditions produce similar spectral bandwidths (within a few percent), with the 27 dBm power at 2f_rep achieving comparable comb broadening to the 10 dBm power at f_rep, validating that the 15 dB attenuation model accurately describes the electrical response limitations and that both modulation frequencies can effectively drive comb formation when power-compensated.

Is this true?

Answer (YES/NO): YES